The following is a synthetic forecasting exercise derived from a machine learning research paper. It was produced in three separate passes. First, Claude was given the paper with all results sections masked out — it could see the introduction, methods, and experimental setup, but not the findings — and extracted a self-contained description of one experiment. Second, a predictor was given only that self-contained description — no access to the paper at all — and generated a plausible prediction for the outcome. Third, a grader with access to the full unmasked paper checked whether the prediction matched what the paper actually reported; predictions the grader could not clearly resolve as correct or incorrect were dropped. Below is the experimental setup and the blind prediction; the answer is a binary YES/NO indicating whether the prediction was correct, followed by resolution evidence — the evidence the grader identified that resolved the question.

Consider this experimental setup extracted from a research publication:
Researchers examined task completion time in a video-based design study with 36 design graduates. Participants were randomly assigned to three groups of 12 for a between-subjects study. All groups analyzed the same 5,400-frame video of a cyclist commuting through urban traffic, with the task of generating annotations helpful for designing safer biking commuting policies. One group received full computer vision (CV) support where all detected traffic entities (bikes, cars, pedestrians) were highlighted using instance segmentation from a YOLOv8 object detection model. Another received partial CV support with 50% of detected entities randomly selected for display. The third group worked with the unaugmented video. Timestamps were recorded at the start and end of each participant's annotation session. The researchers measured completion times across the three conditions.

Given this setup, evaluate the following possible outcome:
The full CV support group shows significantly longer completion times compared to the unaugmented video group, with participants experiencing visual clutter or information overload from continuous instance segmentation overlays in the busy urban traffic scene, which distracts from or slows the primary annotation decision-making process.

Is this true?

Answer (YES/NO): NO